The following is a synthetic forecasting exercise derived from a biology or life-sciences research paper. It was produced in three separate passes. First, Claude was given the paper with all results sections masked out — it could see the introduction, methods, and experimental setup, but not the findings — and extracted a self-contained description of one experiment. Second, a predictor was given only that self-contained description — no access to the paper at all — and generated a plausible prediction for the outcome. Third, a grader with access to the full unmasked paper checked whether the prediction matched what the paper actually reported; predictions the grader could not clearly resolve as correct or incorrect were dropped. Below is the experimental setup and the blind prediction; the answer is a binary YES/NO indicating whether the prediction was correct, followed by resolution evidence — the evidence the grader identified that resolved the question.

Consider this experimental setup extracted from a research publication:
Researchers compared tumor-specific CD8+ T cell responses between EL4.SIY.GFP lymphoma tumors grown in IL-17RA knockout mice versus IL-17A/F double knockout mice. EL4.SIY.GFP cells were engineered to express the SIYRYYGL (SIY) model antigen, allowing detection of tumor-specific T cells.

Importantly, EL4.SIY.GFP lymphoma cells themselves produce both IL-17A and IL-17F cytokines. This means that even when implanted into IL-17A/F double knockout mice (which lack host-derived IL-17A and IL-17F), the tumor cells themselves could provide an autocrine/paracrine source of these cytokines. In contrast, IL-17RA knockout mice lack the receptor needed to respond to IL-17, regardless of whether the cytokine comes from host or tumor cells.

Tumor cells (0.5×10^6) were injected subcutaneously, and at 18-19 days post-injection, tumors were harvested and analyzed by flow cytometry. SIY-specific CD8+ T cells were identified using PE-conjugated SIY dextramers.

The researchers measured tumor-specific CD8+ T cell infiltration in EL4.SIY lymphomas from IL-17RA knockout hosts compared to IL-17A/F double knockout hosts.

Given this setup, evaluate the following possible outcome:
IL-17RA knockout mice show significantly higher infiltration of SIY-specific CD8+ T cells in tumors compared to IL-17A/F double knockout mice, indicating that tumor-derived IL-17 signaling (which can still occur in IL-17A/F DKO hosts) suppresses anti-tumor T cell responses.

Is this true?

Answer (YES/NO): NO